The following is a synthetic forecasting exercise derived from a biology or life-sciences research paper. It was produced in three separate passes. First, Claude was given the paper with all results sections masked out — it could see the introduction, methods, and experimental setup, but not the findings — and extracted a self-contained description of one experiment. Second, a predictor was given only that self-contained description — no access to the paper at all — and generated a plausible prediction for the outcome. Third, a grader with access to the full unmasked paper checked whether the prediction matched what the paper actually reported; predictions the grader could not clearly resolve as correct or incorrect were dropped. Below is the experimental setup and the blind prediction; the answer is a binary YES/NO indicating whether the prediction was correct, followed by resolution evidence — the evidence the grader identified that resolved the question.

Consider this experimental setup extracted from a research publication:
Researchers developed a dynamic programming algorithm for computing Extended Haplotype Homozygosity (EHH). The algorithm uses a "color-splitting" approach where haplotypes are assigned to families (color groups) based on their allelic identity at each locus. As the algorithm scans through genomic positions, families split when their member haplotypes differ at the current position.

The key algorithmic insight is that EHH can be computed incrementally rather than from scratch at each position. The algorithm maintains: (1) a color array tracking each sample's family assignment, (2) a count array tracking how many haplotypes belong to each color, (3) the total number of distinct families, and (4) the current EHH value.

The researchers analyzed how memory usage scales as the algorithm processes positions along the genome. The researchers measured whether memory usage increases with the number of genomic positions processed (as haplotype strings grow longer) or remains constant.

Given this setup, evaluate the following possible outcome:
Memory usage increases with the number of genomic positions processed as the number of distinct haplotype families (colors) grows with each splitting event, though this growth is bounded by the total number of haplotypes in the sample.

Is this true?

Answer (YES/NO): NO